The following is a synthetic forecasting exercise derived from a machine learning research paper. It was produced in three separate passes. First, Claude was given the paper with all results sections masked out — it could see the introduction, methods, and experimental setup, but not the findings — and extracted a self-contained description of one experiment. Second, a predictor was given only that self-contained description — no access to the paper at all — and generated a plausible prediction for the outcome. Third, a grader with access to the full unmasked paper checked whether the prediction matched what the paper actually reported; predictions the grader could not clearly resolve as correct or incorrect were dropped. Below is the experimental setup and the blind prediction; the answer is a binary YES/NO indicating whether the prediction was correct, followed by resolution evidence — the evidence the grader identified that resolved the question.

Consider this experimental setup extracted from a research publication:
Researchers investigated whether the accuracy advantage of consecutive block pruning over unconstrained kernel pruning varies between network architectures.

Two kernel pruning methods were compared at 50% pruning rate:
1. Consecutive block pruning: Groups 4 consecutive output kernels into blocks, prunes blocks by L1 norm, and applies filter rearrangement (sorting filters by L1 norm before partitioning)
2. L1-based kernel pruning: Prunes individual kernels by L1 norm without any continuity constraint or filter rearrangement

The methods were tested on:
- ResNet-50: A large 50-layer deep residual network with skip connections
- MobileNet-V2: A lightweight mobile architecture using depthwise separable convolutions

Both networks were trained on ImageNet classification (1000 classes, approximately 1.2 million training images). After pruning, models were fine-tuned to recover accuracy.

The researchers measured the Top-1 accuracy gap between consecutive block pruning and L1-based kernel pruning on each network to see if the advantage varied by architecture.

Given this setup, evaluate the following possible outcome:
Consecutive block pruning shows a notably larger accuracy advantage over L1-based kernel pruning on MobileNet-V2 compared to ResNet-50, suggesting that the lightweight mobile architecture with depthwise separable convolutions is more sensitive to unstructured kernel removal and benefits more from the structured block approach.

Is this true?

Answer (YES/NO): NO